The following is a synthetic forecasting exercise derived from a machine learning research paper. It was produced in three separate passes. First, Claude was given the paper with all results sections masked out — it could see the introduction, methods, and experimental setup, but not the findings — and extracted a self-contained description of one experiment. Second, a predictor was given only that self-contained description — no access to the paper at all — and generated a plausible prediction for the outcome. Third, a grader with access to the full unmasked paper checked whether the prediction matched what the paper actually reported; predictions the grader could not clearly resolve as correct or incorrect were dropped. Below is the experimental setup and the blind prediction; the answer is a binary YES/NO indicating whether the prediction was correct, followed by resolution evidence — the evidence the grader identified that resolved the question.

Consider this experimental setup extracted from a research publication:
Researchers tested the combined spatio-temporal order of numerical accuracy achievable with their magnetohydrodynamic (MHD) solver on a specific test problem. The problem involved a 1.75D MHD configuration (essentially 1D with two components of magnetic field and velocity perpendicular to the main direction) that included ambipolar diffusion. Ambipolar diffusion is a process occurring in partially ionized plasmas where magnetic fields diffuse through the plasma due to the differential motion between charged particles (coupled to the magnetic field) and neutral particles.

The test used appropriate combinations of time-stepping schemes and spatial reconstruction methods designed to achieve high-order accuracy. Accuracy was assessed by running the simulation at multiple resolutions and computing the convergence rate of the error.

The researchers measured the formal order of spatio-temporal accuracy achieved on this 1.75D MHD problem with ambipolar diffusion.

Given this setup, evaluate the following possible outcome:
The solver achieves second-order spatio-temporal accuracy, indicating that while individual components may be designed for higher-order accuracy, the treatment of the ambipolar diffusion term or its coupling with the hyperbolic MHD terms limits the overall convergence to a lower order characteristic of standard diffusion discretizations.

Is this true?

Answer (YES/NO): NO